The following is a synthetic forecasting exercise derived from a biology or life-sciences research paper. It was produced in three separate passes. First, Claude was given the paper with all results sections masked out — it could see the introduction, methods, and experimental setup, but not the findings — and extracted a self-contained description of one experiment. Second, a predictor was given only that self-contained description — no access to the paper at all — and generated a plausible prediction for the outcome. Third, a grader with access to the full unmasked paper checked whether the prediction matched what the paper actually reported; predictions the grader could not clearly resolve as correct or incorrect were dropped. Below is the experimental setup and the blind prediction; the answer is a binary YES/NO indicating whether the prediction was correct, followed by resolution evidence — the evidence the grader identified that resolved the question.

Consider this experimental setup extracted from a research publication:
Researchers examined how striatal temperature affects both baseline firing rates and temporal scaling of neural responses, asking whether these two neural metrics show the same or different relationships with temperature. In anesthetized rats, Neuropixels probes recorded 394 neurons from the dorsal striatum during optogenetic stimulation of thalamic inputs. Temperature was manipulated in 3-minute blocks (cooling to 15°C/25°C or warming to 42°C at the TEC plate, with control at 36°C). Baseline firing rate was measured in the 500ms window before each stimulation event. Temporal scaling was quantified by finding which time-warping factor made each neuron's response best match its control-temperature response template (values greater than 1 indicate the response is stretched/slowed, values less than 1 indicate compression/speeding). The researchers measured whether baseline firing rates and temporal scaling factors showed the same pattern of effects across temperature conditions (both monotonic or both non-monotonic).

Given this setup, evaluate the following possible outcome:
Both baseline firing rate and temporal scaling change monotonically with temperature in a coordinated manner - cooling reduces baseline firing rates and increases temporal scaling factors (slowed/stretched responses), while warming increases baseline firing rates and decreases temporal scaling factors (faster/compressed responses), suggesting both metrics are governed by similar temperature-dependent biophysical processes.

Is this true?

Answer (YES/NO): NO